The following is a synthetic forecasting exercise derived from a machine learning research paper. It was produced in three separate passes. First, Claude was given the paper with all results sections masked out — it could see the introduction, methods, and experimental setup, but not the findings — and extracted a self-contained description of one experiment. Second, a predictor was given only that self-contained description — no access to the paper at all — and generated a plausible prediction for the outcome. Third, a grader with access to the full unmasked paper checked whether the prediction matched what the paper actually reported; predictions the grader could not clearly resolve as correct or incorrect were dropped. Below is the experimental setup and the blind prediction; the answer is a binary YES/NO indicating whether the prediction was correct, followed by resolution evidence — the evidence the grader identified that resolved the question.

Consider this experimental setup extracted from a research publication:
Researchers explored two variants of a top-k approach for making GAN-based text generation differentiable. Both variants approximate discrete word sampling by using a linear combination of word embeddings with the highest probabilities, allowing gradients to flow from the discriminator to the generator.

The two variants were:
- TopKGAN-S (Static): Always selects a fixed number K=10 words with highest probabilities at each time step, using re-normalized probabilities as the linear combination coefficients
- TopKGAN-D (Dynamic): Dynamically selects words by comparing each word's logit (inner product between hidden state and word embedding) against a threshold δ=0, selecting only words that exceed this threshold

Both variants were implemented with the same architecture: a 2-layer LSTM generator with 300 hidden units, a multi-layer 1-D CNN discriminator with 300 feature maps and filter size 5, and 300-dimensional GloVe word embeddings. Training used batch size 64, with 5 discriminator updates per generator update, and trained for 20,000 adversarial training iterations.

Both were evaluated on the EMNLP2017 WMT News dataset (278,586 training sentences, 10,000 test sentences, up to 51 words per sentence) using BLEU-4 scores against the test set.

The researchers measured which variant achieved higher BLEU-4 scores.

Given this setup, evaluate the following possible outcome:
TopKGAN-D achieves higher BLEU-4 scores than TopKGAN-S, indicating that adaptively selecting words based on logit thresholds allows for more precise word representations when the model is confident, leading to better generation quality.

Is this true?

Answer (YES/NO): YES